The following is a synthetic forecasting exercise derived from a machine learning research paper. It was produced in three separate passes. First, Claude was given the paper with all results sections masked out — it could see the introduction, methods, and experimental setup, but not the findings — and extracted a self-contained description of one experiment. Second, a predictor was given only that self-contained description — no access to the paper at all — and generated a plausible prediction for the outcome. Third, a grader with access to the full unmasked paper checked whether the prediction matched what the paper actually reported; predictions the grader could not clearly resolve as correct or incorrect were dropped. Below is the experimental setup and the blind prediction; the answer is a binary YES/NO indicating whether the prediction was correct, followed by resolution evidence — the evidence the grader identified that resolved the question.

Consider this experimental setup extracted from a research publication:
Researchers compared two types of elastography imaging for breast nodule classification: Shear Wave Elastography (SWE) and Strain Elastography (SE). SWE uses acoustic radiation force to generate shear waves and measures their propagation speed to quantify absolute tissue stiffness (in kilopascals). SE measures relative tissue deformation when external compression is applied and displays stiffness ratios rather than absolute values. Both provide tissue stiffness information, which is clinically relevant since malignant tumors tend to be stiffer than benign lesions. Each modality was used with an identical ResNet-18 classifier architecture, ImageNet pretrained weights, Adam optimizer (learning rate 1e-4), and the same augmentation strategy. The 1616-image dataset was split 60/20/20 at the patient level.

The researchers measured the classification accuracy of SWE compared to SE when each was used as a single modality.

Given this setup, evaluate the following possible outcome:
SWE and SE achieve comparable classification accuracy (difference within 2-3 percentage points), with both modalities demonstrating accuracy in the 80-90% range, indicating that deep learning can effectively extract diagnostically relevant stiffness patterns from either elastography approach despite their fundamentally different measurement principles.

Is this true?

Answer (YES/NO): NO